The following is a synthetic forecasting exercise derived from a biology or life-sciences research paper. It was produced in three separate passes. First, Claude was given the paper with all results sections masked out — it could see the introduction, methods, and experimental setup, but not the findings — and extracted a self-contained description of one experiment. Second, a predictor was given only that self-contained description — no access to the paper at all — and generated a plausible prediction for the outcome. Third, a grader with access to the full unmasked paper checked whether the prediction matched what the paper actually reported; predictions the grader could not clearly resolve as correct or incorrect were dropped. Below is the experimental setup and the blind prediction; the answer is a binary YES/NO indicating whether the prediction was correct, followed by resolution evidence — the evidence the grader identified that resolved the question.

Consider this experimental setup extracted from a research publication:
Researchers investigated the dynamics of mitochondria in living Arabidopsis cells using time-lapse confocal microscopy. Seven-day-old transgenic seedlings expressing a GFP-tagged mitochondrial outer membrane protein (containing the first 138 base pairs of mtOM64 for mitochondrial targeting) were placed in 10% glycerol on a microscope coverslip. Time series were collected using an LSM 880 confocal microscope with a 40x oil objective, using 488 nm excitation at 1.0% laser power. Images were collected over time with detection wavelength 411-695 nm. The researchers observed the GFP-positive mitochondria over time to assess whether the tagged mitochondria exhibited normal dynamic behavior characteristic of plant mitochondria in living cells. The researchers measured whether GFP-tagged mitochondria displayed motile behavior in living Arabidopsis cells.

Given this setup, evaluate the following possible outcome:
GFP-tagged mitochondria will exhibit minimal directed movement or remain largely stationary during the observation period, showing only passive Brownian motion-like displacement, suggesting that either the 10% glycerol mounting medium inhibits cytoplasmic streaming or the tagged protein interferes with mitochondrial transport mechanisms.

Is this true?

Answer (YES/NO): NO